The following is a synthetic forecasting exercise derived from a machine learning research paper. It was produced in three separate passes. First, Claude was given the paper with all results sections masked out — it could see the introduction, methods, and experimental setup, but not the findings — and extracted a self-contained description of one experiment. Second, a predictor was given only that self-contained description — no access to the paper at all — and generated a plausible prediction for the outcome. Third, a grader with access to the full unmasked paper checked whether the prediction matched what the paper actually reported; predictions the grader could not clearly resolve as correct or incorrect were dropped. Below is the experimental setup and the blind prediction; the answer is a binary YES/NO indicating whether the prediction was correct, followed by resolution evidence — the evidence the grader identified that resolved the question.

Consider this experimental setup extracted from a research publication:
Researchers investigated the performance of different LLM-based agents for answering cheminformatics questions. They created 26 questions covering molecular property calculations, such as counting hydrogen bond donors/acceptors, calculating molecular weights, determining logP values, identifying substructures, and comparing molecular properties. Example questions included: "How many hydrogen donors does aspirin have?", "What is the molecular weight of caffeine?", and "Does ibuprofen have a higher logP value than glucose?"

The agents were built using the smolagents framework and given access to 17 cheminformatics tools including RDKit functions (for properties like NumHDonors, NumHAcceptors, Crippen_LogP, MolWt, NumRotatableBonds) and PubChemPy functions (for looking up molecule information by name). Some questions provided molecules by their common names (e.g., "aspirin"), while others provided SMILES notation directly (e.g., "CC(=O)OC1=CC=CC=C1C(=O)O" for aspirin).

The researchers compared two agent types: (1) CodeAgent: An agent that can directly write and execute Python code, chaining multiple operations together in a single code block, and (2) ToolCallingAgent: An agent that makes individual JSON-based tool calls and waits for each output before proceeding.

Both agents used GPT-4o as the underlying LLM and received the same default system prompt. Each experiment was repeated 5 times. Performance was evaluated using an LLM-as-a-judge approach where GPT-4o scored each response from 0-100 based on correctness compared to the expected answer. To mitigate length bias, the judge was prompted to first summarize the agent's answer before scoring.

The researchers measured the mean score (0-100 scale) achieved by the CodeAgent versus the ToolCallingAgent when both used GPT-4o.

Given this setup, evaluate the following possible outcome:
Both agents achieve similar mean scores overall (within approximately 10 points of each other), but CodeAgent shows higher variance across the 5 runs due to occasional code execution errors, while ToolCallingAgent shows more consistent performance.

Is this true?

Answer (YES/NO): NO